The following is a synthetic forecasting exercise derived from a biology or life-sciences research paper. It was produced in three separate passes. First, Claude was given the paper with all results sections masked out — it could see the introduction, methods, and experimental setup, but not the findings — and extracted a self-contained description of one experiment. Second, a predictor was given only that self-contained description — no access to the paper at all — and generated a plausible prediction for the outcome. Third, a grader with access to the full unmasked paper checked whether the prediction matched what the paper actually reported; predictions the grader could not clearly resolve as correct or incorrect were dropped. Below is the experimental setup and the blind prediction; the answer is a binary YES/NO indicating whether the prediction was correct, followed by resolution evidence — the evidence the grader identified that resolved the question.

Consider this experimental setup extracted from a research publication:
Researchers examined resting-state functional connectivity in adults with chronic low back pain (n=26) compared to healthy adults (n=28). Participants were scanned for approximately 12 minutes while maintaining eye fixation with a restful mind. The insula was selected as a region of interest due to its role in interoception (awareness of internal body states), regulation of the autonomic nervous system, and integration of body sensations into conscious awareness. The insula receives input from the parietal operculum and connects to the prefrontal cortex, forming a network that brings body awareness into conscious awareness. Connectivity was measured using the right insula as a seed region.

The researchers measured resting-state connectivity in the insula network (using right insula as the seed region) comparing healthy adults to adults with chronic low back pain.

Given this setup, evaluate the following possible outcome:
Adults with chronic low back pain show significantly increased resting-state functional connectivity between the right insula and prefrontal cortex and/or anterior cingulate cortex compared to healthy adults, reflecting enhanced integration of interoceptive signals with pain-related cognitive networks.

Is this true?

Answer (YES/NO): NO